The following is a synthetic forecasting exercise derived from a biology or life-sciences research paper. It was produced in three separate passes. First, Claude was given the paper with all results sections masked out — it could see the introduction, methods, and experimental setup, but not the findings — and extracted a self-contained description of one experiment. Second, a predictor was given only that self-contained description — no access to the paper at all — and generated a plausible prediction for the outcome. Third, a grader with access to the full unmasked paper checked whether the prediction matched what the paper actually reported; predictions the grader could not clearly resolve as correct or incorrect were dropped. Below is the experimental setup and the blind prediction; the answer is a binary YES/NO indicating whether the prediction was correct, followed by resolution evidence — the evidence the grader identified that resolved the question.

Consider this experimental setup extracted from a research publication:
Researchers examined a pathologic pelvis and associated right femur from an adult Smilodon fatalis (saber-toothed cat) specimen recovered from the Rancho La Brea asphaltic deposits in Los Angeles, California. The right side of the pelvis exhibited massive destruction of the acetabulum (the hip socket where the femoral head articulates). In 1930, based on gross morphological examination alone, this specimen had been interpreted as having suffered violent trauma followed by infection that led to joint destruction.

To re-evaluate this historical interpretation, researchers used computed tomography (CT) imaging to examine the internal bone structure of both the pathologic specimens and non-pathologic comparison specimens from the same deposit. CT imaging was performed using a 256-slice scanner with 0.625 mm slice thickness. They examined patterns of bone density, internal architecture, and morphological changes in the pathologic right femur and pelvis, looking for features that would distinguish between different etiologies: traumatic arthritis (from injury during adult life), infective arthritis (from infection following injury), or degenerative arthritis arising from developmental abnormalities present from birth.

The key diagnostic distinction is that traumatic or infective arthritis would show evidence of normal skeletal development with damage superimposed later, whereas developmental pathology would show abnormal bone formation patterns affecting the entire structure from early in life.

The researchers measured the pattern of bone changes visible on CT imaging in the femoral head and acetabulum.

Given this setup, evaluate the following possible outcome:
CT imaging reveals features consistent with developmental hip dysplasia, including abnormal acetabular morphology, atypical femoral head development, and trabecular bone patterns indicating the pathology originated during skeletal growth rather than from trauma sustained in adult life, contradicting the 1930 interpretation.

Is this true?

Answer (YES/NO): YES